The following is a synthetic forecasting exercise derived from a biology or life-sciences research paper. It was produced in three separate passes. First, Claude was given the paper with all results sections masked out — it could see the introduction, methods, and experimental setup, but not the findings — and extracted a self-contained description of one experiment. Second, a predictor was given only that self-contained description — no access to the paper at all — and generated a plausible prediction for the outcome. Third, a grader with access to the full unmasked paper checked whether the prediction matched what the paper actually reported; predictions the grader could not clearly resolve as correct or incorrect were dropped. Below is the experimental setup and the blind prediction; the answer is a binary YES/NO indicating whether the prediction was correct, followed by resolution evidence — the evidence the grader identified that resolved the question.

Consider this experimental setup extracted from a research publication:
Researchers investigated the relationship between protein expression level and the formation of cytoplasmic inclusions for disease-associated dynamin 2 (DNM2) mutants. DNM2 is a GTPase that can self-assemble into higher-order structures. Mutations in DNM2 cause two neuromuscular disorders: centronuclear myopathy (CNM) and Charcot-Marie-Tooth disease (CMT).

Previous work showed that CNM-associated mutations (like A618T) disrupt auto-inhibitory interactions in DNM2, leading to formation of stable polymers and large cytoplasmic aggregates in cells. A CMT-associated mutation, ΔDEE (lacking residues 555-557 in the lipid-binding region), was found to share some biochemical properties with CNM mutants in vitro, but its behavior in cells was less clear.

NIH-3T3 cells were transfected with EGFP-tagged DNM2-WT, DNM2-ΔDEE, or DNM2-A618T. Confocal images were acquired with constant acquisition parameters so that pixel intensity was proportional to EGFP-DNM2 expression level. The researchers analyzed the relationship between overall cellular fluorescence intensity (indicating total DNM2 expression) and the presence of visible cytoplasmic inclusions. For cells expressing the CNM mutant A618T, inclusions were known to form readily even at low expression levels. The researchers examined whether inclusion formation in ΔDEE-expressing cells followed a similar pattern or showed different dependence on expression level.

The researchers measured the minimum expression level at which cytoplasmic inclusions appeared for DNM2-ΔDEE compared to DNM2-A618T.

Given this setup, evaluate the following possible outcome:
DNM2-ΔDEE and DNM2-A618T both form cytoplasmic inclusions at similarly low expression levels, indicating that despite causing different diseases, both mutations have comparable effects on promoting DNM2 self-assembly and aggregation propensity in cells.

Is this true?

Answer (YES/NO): NO